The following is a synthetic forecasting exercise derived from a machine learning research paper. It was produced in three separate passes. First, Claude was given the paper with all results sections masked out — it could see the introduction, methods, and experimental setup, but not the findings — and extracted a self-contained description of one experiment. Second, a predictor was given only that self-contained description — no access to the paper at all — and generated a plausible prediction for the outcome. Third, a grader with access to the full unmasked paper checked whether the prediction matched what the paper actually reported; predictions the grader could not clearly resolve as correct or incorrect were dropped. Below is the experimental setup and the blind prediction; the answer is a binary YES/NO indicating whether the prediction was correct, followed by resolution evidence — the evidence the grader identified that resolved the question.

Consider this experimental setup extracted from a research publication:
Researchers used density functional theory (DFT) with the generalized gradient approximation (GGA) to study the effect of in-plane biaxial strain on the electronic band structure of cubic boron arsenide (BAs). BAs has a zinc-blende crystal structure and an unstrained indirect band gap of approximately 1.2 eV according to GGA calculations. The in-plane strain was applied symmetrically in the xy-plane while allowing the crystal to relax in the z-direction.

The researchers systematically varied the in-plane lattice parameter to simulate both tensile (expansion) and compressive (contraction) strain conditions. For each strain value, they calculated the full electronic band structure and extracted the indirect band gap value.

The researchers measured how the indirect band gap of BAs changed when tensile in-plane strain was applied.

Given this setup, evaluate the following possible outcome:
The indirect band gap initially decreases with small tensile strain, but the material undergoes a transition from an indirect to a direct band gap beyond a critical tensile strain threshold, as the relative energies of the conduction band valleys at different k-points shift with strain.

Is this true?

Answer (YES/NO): NO